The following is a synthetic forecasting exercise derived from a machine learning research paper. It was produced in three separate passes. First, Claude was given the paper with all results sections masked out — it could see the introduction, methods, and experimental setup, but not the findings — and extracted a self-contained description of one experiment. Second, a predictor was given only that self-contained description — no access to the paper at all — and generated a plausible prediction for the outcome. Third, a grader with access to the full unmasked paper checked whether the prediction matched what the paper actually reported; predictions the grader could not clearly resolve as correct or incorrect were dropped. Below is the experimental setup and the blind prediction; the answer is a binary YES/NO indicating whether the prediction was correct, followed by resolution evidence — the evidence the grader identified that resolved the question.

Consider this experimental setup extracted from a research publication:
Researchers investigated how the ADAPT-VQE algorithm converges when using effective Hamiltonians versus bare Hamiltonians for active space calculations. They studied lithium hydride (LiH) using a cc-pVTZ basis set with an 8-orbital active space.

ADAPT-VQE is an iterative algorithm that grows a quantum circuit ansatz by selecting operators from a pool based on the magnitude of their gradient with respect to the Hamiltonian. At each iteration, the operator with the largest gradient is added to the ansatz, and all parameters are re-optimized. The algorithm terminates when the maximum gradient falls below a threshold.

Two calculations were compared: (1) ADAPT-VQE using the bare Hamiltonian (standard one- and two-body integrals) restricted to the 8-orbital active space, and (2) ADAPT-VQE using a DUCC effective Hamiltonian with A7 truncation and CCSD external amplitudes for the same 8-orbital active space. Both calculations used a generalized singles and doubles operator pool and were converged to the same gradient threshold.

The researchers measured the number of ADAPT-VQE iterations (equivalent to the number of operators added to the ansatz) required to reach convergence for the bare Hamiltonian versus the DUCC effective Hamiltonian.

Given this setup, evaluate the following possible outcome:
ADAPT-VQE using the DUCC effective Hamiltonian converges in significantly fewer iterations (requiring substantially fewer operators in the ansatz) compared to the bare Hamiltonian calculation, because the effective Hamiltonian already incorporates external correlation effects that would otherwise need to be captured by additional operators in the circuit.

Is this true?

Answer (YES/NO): NO